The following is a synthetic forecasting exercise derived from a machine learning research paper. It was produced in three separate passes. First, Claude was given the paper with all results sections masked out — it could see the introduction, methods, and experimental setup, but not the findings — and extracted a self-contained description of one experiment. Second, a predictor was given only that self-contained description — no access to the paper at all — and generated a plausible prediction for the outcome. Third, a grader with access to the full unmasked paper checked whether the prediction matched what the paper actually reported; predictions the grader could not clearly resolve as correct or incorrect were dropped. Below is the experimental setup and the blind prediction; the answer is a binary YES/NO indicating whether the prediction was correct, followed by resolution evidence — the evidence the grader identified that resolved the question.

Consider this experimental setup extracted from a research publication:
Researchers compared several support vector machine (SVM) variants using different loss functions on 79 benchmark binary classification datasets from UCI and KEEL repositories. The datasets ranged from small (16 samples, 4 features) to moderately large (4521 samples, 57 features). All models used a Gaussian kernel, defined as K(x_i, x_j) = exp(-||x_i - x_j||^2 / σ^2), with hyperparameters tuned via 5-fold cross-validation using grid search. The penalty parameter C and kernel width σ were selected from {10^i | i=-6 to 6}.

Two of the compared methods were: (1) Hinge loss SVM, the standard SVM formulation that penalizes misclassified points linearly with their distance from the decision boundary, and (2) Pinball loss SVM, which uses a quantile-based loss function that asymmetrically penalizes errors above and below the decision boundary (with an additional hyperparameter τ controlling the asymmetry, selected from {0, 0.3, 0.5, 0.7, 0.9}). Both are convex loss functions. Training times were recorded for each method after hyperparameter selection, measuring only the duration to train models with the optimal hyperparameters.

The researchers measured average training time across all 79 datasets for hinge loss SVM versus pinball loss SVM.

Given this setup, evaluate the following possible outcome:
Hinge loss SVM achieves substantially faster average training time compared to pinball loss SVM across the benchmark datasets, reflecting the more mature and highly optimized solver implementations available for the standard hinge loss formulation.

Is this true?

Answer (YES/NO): YES